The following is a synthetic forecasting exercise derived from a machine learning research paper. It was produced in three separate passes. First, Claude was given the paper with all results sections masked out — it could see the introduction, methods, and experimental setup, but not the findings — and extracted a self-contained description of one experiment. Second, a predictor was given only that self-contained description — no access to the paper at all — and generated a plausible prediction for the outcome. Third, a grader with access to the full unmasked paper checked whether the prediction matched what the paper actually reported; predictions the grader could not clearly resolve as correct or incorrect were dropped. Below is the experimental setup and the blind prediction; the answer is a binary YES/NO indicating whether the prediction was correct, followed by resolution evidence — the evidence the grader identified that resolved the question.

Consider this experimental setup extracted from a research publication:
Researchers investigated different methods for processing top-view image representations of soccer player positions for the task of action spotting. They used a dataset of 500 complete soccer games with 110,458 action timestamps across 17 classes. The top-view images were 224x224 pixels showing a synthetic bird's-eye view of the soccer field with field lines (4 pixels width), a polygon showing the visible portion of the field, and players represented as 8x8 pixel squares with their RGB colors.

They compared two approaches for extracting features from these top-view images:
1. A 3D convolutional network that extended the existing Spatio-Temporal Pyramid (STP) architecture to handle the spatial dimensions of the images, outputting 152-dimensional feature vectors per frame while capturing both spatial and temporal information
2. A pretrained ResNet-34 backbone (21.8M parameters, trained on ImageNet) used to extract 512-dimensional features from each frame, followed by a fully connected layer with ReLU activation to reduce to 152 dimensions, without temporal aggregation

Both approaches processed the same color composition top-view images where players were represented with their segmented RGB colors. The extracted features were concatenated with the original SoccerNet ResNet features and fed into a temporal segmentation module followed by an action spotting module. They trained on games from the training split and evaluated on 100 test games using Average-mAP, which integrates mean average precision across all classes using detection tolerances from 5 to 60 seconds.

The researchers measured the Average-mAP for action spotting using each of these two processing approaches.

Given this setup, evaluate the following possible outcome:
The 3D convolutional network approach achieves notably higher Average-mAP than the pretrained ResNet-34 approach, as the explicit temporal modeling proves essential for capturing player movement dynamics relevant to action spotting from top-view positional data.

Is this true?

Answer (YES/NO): NO